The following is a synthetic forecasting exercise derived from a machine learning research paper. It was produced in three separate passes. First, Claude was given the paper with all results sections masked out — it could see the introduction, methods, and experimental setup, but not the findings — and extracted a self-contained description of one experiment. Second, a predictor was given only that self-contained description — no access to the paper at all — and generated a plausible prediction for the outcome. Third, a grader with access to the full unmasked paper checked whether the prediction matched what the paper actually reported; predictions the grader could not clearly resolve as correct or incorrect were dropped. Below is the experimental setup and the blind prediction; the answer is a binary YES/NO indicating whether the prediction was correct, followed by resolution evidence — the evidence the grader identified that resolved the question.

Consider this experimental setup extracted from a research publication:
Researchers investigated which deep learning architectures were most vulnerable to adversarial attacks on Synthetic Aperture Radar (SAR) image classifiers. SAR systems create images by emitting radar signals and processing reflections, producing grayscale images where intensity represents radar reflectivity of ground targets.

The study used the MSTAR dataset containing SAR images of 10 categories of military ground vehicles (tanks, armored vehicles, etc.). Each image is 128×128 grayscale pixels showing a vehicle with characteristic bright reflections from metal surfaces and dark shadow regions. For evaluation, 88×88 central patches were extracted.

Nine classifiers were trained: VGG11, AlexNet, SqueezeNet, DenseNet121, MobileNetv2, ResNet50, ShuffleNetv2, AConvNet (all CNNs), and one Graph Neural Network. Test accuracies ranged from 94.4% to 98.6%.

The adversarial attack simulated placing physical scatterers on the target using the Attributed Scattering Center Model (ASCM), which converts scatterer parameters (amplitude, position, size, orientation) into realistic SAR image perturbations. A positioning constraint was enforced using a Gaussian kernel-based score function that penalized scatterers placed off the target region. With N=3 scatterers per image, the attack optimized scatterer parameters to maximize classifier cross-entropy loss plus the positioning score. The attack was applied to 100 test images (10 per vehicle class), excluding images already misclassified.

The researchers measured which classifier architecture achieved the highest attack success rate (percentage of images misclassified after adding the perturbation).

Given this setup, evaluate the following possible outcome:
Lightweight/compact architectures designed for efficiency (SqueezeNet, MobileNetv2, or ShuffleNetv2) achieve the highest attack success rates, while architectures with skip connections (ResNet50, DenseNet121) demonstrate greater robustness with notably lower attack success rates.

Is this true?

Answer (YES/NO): NO